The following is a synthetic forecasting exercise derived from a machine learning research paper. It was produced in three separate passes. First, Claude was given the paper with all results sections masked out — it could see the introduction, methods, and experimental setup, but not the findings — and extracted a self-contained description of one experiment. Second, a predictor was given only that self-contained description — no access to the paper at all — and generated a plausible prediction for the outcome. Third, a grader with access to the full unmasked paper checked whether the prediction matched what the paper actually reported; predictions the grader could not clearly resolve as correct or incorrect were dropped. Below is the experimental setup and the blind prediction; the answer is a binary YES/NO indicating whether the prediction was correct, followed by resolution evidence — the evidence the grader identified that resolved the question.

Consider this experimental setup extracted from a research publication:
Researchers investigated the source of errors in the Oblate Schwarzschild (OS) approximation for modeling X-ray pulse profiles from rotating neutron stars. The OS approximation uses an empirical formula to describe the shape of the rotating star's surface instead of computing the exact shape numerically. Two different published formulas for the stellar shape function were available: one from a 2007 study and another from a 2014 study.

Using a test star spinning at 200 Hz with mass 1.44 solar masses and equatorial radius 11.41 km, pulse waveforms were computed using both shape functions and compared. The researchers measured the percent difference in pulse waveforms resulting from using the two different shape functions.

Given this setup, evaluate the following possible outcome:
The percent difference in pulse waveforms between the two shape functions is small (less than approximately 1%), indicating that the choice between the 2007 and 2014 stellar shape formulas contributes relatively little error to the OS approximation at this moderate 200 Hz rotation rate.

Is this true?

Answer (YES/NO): YES